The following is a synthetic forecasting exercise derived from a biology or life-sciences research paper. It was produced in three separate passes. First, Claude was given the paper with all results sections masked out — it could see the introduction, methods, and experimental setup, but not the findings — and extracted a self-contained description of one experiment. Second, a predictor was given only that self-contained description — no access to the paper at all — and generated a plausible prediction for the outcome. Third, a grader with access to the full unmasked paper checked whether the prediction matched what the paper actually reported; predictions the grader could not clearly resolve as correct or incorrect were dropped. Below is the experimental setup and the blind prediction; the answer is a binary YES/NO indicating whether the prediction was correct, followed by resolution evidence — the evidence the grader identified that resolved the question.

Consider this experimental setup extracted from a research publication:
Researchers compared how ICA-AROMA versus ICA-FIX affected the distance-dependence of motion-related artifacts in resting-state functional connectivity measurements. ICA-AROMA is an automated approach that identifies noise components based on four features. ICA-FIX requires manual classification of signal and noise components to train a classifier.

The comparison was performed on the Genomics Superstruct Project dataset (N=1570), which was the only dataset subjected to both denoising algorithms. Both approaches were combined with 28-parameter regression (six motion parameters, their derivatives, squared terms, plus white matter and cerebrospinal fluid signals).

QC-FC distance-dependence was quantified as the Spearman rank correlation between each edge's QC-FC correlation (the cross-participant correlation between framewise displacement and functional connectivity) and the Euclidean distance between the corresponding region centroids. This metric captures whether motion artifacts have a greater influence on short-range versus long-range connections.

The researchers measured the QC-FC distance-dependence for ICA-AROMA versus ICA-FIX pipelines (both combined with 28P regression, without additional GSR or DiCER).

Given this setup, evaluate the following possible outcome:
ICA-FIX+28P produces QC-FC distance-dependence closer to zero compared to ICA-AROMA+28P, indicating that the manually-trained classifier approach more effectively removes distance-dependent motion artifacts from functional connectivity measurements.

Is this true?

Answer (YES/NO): YES